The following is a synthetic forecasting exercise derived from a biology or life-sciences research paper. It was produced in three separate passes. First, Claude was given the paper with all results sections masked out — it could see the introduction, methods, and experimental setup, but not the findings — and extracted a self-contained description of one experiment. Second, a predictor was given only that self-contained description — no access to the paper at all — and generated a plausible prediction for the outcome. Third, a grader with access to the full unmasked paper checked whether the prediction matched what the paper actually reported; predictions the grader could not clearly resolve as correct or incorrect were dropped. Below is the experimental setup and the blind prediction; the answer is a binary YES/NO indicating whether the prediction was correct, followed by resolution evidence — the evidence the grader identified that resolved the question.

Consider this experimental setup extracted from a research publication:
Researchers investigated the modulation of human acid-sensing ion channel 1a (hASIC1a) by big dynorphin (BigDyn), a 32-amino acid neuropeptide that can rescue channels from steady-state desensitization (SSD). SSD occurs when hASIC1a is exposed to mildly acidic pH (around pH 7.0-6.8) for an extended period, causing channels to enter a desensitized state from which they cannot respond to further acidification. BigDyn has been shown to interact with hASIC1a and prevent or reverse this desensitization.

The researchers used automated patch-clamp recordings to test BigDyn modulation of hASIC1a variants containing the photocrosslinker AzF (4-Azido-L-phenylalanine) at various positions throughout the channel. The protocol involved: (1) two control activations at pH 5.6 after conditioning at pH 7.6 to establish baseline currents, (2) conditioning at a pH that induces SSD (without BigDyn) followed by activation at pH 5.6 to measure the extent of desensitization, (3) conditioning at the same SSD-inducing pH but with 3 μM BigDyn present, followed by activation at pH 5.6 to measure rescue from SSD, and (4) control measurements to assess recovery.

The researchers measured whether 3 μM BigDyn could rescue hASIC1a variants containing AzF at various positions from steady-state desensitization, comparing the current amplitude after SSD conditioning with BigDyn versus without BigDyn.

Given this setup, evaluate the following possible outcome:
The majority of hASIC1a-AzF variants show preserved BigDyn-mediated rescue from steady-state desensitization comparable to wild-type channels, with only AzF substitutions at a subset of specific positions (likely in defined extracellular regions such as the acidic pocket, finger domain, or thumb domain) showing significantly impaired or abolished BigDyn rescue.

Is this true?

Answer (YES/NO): NO